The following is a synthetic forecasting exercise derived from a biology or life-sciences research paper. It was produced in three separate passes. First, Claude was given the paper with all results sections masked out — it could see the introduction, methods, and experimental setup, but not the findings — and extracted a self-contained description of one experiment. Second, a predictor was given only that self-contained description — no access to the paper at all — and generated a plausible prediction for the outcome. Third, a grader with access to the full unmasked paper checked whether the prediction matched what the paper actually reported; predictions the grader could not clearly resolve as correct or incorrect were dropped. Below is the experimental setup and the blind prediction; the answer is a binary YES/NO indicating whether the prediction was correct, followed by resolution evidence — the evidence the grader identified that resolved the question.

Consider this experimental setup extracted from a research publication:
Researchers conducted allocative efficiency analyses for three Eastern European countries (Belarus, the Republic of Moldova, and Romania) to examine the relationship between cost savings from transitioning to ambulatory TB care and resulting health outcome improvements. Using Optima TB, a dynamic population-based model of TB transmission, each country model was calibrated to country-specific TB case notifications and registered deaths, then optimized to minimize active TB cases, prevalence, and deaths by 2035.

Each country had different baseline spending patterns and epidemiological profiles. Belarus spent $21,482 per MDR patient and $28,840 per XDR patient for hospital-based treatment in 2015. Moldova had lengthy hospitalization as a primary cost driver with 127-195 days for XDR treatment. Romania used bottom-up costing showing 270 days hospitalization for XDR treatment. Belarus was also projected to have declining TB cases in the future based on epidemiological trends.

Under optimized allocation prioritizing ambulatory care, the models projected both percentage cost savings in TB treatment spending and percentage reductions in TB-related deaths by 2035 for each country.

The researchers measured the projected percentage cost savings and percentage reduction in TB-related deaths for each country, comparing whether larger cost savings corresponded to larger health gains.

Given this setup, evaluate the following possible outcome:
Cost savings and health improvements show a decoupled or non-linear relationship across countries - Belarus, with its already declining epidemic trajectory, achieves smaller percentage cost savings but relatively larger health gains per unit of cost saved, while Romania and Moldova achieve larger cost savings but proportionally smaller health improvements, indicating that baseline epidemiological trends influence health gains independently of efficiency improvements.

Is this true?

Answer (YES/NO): NO